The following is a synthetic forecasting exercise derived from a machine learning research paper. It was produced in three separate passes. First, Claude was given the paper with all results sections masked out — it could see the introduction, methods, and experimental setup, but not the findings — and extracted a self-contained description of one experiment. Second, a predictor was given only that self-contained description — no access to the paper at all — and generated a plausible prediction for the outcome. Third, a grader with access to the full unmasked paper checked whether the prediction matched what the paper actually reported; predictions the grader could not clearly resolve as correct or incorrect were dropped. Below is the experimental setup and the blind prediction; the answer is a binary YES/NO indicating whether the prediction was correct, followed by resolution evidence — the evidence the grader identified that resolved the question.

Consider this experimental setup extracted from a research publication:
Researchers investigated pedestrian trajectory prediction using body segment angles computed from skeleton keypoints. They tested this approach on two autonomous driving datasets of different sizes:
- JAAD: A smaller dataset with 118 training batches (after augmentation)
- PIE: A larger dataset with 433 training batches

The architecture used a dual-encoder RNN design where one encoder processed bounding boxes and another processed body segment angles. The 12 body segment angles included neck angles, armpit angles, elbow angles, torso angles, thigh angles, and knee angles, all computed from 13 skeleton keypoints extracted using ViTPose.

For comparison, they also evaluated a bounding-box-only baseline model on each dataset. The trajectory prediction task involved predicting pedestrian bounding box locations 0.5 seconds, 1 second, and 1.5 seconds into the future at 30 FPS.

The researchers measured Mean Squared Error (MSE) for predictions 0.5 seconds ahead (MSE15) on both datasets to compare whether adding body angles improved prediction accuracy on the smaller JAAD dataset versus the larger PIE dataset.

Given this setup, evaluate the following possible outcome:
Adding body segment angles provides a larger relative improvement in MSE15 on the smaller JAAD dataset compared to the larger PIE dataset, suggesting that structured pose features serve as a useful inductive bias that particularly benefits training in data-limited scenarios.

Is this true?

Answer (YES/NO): NO